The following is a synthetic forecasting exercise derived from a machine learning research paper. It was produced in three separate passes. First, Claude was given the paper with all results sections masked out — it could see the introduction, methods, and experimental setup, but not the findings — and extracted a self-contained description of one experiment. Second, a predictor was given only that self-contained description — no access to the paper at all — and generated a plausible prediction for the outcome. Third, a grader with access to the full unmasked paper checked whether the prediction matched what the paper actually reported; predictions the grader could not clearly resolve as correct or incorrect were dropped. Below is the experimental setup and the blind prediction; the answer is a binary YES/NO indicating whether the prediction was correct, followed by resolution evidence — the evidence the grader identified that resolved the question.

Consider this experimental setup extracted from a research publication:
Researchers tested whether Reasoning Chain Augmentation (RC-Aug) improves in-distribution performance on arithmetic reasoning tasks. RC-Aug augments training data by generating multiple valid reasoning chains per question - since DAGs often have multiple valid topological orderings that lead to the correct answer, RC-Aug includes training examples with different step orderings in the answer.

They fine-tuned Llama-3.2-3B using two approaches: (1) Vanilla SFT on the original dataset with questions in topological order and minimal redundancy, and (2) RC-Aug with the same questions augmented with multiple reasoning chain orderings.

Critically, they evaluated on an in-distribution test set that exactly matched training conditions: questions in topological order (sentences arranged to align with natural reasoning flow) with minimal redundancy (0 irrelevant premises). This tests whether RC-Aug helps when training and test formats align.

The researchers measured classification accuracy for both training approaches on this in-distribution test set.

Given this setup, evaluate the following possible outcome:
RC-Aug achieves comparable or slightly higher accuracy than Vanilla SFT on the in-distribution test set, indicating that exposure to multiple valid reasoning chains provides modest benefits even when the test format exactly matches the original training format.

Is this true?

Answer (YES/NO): YES